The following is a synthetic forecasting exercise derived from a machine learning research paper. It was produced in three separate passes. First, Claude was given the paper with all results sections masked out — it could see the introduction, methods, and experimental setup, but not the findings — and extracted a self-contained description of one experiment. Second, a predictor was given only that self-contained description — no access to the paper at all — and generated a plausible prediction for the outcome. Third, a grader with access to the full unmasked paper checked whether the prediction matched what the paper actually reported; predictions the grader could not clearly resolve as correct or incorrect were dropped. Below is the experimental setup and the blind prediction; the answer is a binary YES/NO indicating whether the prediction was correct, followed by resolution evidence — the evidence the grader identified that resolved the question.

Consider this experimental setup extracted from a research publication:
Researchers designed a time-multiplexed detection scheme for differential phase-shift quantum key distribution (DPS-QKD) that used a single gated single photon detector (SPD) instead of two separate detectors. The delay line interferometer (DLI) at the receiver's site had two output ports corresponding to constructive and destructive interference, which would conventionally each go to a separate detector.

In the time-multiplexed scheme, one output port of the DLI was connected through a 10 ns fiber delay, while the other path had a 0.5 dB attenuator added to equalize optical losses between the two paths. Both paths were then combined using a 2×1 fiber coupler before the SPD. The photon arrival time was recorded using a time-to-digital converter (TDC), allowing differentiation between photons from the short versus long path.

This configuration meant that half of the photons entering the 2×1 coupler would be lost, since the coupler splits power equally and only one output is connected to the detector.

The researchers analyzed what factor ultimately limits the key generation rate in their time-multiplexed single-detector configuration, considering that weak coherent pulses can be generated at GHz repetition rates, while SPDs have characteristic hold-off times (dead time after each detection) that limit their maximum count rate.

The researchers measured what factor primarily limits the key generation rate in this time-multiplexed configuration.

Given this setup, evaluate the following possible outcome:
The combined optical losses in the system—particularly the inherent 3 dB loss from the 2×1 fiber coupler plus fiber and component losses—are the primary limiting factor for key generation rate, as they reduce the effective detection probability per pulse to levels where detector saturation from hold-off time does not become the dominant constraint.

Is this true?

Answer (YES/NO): NO